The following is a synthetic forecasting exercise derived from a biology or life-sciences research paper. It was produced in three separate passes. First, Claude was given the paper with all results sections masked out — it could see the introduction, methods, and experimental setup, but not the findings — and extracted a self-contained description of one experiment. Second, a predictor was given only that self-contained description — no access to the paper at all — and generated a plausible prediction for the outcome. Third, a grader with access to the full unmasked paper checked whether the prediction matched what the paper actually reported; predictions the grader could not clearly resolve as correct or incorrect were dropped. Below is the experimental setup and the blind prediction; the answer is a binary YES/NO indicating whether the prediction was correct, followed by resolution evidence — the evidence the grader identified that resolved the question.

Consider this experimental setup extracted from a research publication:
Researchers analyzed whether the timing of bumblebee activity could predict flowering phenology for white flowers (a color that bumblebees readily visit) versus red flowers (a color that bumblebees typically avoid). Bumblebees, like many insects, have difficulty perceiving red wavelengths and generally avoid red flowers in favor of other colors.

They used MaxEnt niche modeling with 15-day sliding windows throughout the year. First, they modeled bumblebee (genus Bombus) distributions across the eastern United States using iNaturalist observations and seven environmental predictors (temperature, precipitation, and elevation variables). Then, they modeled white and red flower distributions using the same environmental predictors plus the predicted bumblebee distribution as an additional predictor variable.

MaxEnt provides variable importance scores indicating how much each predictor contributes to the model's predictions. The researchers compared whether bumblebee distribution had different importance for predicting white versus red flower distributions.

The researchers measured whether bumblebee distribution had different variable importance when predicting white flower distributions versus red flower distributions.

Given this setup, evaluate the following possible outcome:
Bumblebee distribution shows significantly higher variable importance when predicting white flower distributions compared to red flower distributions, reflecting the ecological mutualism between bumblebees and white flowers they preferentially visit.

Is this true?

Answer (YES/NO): YES